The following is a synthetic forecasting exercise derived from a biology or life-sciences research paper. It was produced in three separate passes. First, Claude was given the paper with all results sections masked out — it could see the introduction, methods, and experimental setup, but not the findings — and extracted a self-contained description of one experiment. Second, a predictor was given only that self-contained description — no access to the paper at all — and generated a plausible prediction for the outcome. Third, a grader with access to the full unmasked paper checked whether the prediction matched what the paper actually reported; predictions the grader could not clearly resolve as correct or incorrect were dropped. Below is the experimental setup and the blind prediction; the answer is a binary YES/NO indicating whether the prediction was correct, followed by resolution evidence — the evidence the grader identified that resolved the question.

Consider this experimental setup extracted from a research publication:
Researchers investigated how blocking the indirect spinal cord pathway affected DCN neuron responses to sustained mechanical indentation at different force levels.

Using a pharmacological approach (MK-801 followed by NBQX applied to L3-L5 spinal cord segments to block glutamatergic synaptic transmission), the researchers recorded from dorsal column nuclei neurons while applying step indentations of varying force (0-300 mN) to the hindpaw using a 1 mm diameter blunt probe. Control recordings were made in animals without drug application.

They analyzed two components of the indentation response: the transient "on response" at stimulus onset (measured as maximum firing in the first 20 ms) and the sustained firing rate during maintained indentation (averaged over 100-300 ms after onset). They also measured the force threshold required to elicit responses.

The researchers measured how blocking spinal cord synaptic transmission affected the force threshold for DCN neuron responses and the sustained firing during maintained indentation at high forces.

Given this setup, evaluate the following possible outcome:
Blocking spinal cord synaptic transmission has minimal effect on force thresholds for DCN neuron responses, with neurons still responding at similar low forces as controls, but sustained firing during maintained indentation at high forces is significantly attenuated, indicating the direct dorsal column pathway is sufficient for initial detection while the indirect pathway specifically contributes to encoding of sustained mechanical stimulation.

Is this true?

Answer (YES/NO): NO